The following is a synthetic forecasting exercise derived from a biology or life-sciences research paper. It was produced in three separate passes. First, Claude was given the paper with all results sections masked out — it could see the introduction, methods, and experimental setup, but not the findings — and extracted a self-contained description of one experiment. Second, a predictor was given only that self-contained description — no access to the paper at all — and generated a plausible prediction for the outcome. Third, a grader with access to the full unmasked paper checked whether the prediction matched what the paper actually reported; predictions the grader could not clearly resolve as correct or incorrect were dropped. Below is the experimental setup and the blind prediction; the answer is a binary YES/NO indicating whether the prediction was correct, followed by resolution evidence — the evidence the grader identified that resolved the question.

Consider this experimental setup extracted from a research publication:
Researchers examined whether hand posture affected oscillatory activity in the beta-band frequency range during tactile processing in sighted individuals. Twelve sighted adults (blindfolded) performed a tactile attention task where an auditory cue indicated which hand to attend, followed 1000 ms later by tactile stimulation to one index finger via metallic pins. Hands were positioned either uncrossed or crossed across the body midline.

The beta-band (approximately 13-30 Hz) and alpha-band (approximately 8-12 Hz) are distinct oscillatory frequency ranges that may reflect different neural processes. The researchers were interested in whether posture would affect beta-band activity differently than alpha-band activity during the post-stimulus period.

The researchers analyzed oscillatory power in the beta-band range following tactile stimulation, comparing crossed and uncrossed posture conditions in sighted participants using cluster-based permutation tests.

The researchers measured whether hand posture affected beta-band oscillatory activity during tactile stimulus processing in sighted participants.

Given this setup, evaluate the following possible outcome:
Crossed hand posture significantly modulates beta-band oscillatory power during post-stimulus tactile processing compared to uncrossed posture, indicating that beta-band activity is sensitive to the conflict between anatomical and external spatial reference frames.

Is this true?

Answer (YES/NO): NO